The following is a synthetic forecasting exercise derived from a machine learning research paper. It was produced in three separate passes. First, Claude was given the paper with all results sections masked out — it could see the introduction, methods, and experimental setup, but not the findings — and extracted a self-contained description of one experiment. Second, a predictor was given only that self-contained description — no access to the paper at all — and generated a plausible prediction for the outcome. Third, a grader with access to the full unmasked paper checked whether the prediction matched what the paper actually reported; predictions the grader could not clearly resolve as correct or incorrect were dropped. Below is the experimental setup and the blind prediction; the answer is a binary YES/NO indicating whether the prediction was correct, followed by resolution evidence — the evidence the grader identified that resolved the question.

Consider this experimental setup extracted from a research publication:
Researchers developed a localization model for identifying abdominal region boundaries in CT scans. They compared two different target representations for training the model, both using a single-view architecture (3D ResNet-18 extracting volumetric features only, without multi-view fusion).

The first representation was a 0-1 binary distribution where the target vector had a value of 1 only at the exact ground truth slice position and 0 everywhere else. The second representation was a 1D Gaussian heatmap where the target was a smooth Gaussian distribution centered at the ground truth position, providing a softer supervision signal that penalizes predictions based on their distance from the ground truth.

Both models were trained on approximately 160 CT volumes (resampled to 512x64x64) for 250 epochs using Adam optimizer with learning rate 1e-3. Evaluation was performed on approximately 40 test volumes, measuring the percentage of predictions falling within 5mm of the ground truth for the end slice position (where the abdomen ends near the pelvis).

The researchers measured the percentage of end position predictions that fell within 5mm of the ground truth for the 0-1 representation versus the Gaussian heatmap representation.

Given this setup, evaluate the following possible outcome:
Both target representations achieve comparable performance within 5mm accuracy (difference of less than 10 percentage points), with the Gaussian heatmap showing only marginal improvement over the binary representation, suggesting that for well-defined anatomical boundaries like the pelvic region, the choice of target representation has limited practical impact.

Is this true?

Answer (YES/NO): NO